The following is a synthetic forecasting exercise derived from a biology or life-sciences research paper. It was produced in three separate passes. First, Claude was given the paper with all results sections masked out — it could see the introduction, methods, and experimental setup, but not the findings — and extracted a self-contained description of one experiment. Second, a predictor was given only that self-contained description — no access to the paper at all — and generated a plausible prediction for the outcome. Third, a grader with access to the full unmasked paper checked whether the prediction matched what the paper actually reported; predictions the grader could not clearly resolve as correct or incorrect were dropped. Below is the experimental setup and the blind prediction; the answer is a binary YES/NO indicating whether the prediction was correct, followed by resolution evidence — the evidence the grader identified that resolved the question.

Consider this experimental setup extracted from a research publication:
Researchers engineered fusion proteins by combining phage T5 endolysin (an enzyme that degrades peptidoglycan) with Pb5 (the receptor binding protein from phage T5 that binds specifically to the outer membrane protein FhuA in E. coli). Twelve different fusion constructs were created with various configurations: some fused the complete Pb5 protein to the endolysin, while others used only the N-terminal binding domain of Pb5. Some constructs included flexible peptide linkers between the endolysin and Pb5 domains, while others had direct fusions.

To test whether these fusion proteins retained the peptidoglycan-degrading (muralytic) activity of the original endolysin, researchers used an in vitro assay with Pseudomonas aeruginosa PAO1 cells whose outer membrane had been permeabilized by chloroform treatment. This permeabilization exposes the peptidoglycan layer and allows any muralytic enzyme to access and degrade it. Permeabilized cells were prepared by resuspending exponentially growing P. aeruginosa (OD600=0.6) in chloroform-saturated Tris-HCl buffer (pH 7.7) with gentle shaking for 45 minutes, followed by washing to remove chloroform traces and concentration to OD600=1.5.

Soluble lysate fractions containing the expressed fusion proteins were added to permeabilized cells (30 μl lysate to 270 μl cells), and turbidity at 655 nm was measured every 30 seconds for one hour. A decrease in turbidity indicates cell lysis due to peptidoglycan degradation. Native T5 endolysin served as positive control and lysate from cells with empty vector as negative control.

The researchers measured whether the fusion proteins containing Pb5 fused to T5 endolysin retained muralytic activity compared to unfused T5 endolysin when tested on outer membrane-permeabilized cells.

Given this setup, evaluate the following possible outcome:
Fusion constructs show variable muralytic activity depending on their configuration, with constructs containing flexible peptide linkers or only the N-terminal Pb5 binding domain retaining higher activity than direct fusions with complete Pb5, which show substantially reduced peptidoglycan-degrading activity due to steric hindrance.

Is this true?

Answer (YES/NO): YES